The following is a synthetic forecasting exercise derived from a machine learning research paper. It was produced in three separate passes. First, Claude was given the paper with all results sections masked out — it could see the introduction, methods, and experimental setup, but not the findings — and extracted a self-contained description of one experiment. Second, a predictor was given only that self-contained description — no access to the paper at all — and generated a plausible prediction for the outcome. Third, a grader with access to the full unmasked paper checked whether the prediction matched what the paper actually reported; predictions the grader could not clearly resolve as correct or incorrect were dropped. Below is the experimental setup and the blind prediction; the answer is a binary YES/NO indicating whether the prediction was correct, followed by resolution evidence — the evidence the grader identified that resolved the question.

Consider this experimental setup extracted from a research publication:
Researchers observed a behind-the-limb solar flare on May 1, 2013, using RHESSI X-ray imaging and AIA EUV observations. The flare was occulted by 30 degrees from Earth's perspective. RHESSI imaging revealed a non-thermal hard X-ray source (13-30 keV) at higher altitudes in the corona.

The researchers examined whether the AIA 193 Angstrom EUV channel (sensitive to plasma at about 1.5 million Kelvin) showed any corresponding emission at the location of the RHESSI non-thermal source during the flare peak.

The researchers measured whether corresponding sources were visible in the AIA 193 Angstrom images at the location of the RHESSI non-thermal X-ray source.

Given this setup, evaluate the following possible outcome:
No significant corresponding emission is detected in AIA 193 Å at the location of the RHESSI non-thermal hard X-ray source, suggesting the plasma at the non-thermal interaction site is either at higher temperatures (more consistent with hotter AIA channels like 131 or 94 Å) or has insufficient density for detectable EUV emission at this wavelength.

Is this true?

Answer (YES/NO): YES